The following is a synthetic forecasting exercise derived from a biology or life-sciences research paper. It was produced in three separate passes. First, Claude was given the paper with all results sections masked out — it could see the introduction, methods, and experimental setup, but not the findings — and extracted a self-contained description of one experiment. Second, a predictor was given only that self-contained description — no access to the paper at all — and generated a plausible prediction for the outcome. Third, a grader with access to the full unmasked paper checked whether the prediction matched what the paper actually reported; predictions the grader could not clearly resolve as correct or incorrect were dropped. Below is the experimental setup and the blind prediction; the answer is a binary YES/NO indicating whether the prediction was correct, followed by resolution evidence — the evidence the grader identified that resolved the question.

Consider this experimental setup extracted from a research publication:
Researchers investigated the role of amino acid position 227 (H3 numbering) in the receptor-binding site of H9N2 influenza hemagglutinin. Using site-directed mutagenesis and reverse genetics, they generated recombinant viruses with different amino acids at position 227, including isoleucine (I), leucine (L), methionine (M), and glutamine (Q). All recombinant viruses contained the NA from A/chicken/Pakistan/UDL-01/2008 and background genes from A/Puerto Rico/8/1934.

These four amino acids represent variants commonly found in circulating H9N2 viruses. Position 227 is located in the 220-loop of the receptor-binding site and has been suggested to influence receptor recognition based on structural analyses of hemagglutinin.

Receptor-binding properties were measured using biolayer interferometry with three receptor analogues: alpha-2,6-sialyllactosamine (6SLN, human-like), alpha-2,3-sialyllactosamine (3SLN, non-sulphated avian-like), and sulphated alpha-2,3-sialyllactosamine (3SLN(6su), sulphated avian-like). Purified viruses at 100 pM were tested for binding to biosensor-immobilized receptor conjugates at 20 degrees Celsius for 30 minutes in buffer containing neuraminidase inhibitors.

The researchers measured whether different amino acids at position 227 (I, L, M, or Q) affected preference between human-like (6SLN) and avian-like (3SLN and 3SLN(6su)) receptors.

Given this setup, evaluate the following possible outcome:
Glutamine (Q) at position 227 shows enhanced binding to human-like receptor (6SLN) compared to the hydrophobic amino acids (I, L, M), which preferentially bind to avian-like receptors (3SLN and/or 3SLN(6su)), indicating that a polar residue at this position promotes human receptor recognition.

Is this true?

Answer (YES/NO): NO